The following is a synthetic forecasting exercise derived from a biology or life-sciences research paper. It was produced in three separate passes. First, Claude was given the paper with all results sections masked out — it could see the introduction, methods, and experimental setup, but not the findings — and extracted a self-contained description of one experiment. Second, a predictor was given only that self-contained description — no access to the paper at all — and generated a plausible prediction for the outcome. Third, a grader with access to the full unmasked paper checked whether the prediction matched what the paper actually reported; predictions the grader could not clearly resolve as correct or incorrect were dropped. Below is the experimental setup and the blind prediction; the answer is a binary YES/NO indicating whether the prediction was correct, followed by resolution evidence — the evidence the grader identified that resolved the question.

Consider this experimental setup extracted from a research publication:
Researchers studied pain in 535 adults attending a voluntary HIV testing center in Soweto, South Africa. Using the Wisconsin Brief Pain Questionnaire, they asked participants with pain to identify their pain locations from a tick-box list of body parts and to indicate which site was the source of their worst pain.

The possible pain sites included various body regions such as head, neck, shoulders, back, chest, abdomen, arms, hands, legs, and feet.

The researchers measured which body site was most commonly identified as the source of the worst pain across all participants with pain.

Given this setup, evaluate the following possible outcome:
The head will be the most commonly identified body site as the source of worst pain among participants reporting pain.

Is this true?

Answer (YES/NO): YES